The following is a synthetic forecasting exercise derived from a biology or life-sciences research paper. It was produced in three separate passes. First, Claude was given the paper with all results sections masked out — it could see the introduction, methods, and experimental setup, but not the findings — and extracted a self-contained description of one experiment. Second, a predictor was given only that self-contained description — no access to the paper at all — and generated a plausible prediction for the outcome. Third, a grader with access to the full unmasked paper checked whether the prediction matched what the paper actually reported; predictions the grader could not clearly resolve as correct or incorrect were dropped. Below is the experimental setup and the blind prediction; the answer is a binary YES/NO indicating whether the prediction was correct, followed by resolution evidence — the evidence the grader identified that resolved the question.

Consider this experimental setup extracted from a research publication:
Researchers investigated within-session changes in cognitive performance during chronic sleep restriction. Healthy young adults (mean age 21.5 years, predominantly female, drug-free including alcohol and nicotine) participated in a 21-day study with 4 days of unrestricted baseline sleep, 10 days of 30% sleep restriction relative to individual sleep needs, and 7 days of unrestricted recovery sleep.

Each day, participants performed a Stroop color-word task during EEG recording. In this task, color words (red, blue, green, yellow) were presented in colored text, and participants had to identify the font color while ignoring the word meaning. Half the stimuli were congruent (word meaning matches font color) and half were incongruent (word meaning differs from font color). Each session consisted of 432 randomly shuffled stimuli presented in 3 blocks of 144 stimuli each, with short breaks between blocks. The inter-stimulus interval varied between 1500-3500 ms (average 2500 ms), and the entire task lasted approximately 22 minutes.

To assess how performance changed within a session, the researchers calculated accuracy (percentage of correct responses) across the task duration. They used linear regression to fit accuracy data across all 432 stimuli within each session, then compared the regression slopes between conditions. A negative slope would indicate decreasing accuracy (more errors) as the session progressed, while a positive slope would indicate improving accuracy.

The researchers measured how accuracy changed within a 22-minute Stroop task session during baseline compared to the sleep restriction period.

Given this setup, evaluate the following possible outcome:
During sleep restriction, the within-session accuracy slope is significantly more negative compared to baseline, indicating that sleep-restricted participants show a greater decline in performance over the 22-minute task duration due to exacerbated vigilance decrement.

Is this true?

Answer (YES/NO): YES